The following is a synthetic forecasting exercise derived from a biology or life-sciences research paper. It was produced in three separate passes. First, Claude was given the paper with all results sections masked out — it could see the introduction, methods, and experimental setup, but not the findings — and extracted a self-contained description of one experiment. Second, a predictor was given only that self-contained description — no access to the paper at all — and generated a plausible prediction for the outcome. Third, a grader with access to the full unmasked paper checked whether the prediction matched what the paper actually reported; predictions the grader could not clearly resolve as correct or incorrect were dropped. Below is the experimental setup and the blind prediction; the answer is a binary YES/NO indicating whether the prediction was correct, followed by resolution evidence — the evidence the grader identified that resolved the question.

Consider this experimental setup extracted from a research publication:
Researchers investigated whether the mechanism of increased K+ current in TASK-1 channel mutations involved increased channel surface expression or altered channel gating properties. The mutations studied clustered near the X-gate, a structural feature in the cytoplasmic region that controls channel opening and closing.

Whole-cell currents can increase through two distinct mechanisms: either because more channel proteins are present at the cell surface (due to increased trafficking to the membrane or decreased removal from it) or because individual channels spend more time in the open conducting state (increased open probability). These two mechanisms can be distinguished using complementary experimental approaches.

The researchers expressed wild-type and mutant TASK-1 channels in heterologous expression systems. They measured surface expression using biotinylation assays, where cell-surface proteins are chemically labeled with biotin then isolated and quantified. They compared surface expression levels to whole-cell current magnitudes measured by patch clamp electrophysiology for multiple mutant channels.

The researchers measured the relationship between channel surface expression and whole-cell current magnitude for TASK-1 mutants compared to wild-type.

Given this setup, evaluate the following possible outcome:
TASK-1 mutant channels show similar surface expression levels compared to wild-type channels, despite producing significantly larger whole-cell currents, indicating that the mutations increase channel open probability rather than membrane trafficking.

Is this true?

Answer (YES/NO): NO